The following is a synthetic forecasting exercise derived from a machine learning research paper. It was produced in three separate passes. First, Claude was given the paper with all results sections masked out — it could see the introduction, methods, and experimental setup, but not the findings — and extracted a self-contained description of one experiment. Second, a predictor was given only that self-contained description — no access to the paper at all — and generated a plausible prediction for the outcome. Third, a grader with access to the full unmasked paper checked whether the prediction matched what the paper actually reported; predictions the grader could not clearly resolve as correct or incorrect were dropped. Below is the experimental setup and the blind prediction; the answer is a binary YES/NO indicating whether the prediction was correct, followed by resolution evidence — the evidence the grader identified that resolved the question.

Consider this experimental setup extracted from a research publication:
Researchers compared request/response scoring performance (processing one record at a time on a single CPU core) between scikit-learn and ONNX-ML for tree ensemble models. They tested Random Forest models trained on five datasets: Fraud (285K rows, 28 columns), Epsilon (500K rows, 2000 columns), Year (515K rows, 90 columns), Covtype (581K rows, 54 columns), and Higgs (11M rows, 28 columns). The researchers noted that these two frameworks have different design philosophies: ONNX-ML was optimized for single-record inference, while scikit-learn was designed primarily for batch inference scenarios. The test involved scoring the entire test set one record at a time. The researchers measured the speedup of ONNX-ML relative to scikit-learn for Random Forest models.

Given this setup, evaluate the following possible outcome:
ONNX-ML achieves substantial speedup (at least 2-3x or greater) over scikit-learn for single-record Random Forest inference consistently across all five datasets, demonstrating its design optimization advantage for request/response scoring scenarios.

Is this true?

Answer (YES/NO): YES